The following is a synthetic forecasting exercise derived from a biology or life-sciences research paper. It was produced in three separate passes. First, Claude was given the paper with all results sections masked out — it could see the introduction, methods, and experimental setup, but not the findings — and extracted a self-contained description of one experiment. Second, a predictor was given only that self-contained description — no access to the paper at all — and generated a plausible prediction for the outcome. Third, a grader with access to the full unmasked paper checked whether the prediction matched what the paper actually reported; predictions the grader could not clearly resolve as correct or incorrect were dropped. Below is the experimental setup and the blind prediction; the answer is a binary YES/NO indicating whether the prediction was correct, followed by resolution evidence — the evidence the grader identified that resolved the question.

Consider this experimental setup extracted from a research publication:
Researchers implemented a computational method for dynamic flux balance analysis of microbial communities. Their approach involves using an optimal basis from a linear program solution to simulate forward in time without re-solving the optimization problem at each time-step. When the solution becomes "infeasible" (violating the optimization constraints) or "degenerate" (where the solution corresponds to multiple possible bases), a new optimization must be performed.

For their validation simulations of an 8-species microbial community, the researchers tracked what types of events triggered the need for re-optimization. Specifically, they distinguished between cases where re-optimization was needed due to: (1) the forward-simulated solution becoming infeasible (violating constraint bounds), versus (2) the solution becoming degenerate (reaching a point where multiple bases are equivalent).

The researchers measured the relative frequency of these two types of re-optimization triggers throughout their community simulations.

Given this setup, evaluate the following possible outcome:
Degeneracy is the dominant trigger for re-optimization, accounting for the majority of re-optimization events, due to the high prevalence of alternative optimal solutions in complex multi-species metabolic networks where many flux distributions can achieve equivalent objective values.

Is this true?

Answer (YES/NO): YES